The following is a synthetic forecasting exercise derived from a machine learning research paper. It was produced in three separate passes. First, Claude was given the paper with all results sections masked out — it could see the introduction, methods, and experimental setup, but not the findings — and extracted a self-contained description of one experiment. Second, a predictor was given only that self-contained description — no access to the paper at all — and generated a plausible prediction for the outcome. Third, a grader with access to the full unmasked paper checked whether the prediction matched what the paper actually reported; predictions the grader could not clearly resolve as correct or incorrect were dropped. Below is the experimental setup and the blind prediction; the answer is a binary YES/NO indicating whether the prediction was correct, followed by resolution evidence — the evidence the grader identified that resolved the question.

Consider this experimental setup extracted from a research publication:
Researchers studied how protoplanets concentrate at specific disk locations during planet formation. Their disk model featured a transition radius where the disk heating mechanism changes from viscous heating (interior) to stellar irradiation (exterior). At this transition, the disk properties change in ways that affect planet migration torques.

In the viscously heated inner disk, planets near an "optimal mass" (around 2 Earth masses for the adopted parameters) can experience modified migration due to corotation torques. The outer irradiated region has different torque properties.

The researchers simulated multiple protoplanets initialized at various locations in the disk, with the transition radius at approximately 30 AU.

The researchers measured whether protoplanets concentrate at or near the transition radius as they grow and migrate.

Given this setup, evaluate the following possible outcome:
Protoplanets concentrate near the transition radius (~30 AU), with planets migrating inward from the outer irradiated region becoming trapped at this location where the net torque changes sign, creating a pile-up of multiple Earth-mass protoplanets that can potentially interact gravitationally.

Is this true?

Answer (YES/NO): YES